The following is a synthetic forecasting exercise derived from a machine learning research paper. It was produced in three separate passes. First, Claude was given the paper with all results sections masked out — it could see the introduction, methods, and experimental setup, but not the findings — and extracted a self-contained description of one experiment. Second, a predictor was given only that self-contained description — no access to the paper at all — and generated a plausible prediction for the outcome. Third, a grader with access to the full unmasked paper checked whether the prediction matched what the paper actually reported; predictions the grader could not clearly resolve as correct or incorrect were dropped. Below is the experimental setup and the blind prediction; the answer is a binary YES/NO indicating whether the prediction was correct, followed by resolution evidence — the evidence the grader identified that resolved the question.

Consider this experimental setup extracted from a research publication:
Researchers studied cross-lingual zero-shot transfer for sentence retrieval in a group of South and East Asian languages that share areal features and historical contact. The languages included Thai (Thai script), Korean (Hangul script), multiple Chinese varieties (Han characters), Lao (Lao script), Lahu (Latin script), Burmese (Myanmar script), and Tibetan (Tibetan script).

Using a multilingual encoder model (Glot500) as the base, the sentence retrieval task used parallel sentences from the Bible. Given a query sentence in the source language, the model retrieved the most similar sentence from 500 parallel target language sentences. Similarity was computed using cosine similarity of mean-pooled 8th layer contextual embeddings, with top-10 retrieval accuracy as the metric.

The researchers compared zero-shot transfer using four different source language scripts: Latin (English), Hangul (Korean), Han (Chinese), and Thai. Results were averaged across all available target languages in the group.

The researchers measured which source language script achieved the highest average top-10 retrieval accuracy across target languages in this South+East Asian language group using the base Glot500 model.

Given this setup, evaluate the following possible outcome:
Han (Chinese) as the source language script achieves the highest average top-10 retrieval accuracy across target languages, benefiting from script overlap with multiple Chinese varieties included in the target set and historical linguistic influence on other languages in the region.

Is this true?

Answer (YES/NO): YES